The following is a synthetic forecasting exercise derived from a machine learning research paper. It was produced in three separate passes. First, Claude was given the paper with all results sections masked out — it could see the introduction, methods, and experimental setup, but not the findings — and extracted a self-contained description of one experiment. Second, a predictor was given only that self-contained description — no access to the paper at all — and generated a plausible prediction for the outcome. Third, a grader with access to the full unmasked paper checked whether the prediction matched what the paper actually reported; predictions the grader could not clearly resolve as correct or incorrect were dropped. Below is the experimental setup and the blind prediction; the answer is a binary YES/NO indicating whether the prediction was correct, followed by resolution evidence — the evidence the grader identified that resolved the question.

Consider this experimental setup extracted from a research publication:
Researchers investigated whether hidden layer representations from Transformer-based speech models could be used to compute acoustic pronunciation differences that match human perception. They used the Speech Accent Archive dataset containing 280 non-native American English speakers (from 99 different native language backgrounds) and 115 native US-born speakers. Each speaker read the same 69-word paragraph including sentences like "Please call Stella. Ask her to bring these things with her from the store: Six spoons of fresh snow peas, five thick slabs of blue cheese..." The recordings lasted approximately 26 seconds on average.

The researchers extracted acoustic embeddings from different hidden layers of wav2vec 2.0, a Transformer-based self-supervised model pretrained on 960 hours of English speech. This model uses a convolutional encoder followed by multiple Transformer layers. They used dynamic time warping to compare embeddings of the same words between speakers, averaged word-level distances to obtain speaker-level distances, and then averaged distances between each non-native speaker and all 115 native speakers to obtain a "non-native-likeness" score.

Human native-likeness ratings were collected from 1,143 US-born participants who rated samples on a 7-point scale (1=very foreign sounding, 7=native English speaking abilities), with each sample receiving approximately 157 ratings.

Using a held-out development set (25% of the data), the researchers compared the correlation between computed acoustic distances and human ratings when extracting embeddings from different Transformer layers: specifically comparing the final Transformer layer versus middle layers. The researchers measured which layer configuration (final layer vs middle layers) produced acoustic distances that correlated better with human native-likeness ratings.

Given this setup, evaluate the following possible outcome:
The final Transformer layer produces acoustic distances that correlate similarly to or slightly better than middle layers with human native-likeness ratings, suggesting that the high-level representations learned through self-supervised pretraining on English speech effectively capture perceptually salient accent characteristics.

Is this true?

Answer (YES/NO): NO